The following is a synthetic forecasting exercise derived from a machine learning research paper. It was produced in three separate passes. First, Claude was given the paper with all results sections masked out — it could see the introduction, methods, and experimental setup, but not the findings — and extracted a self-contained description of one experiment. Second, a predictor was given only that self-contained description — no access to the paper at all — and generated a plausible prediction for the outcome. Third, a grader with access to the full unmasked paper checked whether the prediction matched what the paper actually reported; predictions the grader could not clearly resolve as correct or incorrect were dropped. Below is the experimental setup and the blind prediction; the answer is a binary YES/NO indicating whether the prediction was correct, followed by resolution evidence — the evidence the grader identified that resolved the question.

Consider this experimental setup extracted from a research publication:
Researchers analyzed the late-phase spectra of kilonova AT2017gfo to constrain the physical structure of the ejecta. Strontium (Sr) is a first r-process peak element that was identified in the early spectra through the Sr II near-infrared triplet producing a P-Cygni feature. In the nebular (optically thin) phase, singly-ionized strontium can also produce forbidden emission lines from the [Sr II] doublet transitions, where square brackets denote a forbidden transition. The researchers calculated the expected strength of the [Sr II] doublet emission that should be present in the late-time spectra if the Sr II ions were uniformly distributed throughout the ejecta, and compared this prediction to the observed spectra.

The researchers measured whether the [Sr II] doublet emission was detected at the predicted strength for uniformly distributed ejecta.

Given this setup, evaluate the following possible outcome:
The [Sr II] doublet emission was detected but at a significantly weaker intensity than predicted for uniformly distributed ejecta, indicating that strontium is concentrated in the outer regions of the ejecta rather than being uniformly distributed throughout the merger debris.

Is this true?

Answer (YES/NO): NO